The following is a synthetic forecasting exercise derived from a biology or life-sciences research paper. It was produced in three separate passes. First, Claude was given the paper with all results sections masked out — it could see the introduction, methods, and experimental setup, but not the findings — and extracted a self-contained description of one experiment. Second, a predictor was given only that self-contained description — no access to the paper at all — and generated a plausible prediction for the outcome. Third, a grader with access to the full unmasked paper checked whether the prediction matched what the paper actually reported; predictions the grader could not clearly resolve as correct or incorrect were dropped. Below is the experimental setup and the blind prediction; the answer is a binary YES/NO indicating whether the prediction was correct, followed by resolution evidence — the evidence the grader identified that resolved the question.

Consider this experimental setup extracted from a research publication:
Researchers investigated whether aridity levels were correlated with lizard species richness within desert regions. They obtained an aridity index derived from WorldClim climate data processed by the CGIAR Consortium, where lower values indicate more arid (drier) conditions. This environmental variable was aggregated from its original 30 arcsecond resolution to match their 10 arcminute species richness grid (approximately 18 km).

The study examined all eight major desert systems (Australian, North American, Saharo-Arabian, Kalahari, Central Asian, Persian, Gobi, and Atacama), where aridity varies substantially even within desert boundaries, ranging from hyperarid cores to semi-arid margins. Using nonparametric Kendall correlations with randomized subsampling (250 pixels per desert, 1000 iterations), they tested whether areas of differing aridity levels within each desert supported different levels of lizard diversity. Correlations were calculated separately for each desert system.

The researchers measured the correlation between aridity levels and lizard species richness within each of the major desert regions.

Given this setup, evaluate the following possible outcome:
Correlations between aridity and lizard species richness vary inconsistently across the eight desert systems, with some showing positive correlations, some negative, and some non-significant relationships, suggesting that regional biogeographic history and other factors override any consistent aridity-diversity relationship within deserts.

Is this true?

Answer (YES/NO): YES